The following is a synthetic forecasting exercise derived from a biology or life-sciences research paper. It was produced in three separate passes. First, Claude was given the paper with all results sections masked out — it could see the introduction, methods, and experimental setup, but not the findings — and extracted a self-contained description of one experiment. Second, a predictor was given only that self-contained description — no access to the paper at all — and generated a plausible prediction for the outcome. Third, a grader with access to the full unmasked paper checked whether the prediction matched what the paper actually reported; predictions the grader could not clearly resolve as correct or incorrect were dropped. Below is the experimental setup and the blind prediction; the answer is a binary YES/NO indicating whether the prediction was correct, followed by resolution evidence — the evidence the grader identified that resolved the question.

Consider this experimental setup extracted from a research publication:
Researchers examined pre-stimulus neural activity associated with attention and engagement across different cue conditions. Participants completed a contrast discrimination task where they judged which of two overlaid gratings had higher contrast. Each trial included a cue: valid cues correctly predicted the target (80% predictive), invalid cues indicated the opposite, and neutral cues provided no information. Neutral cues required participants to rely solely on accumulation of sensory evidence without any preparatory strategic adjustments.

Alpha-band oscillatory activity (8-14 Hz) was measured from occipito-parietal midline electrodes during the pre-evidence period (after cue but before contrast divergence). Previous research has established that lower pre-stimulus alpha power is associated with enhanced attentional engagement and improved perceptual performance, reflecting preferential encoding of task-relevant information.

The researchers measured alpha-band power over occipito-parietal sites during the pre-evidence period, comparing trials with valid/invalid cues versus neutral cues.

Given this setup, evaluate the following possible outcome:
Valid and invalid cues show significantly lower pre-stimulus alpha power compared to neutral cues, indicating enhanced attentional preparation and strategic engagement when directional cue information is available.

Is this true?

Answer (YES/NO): NO